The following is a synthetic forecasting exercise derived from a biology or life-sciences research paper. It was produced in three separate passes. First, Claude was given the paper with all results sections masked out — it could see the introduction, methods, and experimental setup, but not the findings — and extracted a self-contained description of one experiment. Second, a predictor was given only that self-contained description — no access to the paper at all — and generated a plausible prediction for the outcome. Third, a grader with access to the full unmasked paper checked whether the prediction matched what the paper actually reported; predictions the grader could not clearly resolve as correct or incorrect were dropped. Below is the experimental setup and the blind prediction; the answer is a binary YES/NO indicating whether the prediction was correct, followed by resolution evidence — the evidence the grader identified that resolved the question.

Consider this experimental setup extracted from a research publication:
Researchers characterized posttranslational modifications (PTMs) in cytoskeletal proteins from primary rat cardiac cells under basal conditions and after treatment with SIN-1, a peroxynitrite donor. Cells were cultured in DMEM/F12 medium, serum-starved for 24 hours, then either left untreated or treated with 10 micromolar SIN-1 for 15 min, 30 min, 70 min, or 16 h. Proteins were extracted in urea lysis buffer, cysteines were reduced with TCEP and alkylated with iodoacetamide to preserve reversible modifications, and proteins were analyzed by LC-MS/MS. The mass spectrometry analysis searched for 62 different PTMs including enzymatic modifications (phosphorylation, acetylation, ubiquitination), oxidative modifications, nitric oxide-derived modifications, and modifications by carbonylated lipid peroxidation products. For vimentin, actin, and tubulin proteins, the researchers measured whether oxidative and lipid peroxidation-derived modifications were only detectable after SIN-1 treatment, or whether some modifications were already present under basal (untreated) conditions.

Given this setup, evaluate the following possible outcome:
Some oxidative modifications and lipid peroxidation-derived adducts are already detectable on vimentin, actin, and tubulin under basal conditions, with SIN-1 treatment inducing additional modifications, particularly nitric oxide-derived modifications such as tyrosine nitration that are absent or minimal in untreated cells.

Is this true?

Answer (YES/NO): YES